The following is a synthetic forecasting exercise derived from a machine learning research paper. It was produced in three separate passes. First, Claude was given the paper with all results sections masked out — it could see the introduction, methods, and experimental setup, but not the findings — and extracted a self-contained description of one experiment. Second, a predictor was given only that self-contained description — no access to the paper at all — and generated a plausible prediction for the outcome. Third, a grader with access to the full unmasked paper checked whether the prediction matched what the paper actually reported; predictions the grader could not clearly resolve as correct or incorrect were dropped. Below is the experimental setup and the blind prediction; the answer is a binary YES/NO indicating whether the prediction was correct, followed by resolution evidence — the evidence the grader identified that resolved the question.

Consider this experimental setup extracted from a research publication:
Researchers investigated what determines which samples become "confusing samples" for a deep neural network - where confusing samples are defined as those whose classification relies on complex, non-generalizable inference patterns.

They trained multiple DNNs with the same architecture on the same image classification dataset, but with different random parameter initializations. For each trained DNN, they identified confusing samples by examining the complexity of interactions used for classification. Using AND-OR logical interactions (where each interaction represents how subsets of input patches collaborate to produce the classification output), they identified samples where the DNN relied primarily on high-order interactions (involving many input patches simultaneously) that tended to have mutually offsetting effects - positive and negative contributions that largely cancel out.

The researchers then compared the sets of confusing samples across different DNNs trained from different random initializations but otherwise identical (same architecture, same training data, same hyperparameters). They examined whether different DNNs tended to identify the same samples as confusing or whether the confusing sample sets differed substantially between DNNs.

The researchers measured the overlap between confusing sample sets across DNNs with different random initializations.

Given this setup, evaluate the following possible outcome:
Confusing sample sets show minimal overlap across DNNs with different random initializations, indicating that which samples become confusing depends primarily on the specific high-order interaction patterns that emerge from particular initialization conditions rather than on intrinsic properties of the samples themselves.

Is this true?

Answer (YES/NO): YES